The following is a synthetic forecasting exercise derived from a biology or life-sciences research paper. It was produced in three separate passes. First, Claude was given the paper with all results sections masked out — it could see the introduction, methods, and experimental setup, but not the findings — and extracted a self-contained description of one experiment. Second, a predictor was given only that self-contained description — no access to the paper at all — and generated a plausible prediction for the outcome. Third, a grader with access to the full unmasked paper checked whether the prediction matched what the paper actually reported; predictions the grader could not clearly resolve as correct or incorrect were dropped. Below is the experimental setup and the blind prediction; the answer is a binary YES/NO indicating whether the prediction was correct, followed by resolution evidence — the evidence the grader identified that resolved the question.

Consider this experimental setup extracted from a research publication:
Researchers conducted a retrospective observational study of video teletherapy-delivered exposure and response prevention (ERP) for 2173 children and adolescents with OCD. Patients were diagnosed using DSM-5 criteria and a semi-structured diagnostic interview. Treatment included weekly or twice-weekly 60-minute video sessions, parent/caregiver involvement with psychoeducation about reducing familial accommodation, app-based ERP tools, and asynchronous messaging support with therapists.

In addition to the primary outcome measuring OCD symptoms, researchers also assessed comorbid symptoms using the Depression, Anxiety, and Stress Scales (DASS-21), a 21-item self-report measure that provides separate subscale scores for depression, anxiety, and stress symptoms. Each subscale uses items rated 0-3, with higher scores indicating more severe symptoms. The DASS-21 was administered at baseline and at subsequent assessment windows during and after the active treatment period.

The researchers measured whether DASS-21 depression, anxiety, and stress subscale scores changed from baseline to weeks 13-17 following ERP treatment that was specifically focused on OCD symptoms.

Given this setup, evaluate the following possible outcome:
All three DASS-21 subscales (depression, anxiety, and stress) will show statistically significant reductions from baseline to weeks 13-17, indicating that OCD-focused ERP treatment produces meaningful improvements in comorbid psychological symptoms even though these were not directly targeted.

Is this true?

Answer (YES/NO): YES